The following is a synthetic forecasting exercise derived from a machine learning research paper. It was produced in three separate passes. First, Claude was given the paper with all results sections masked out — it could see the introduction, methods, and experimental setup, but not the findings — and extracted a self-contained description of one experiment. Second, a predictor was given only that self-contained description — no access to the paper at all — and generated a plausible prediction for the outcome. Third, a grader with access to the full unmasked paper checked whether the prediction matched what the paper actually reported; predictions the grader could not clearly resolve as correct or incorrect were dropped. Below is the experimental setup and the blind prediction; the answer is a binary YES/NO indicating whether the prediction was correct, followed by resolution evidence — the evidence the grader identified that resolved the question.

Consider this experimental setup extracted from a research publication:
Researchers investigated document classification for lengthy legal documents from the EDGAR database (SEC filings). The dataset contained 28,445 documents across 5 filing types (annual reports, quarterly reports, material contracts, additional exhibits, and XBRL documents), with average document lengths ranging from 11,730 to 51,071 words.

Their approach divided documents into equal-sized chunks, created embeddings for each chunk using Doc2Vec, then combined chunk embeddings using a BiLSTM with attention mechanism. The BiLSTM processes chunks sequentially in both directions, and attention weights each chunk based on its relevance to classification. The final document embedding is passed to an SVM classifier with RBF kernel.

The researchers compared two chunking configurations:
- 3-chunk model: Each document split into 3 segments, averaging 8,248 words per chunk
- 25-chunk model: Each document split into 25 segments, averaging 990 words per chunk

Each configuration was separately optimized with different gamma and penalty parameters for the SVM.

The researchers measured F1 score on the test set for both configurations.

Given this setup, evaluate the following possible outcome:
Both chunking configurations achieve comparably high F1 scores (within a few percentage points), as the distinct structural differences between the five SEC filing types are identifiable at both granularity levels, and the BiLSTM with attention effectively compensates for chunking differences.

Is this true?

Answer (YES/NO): YES